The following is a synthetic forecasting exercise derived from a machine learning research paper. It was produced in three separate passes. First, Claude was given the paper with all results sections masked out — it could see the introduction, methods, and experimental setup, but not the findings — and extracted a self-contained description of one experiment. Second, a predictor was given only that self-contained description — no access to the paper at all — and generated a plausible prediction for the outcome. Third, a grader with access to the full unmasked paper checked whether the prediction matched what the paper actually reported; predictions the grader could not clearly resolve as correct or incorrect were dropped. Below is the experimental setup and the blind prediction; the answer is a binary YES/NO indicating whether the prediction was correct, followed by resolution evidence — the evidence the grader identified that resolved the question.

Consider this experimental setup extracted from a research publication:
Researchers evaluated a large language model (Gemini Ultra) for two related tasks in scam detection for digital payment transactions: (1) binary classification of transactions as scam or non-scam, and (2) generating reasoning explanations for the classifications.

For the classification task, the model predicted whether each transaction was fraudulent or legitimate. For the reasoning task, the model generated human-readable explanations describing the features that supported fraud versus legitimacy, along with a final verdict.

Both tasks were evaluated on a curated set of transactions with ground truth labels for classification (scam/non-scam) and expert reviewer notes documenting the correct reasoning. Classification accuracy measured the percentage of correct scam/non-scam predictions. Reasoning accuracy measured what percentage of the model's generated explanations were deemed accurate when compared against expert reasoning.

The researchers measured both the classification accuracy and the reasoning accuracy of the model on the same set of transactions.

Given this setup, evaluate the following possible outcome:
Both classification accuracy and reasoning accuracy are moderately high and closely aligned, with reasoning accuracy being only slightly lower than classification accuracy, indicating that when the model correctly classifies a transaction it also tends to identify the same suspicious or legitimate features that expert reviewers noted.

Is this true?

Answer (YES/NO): NO